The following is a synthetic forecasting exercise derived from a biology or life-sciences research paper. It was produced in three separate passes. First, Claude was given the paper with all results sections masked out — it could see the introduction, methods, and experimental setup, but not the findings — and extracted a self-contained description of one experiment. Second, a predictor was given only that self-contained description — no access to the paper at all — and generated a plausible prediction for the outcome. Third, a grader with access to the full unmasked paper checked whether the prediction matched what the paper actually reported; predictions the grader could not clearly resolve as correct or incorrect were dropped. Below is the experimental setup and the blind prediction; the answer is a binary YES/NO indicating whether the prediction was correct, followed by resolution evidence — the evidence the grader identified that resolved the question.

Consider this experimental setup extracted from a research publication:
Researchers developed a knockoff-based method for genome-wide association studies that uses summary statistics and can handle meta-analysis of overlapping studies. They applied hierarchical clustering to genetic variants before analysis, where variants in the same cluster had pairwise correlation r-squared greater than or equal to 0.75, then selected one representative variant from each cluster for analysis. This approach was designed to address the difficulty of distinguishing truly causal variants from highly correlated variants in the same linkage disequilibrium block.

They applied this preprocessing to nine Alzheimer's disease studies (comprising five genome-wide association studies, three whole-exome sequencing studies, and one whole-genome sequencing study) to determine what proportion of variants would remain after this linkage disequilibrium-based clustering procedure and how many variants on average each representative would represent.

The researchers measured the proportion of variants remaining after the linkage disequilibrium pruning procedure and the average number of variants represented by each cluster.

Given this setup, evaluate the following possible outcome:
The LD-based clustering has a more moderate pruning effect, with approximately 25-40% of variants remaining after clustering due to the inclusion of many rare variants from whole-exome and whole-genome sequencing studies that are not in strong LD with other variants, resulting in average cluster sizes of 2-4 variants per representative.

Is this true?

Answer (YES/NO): YES